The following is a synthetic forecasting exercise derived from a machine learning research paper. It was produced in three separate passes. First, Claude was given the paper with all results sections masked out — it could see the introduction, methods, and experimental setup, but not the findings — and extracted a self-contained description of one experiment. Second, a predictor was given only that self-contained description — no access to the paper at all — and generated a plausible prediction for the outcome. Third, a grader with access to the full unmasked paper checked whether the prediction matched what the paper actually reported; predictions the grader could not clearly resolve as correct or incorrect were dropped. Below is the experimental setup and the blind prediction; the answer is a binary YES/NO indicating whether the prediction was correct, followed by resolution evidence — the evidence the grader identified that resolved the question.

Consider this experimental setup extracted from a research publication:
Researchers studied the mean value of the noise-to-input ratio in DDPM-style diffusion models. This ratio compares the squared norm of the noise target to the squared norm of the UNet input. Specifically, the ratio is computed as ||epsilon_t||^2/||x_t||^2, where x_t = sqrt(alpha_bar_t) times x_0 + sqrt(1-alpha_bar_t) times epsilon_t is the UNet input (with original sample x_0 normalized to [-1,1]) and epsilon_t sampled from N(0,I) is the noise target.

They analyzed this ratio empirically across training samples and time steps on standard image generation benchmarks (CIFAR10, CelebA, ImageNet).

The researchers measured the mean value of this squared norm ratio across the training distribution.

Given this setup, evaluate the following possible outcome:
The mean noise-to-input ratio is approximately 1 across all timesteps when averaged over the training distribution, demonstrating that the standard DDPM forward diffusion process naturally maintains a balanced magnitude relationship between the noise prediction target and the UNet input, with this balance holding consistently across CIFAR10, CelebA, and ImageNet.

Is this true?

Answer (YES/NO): NO